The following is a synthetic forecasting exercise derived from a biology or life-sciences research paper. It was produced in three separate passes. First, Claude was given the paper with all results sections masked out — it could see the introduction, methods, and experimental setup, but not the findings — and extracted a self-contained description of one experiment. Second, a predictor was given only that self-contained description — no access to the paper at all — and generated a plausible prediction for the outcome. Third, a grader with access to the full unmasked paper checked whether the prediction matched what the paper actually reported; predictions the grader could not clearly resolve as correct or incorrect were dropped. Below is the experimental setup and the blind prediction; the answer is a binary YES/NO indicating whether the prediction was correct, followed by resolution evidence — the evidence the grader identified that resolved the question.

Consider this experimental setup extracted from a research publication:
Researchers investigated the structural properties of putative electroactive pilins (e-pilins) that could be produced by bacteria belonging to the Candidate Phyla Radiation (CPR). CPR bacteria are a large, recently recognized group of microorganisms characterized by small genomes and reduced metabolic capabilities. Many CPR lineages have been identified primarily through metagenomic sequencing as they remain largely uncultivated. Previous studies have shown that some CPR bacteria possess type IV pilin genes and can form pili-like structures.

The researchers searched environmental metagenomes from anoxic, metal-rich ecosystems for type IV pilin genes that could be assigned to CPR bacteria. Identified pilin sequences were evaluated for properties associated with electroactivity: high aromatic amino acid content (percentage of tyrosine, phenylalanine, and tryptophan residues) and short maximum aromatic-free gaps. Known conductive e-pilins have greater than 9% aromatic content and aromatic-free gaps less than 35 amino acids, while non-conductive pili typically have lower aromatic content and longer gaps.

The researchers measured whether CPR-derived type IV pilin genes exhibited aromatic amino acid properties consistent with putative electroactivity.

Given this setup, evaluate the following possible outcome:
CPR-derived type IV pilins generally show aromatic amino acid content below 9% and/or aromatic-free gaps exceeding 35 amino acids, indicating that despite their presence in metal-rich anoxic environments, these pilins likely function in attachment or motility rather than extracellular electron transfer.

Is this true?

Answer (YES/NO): NO